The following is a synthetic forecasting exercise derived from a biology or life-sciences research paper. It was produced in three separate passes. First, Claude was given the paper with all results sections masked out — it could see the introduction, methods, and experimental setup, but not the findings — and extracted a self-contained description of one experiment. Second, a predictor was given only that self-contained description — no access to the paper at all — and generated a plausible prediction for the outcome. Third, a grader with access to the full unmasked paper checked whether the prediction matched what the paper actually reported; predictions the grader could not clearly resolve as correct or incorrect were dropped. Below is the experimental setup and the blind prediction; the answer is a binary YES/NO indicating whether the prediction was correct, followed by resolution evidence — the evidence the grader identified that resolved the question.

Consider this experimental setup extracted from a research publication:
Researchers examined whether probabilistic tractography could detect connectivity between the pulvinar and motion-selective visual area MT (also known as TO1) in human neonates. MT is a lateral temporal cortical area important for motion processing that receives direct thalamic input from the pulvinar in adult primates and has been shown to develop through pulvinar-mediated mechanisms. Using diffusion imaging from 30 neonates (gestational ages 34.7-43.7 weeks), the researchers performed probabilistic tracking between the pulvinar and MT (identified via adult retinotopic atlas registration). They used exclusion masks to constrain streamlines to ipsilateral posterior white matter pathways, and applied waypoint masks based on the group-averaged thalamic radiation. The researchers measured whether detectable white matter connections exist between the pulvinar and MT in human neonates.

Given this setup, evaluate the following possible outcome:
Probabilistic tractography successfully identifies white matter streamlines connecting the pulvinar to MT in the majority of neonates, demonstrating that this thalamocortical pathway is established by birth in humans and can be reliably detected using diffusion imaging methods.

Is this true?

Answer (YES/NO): YES